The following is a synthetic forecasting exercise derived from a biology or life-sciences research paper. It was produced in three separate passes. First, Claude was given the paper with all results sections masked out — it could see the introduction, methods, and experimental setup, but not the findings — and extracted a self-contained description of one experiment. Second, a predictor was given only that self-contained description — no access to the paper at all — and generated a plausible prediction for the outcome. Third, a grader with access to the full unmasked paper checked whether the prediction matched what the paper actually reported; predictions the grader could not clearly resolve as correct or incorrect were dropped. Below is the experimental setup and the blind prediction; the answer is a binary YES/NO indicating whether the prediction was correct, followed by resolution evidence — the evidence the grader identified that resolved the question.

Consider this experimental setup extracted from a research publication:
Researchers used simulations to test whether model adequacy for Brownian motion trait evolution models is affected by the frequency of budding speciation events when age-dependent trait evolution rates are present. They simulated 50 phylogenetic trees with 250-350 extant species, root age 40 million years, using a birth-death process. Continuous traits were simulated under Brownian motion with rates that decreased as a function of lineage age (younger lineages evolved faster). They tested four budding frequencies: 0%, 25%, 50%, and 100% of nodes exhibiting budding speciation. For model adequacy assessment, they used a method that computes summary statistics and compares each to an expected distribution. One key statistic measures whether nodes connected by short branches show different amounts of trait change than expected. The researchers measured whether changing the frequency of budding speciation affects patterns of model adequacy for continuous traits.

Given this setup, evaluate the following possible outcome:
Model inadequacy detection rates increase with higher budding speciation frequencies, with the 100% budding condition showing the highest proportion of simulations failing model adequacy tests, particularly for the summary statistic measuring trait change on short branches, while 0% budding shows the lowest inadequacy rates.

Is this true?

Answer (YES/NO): NO